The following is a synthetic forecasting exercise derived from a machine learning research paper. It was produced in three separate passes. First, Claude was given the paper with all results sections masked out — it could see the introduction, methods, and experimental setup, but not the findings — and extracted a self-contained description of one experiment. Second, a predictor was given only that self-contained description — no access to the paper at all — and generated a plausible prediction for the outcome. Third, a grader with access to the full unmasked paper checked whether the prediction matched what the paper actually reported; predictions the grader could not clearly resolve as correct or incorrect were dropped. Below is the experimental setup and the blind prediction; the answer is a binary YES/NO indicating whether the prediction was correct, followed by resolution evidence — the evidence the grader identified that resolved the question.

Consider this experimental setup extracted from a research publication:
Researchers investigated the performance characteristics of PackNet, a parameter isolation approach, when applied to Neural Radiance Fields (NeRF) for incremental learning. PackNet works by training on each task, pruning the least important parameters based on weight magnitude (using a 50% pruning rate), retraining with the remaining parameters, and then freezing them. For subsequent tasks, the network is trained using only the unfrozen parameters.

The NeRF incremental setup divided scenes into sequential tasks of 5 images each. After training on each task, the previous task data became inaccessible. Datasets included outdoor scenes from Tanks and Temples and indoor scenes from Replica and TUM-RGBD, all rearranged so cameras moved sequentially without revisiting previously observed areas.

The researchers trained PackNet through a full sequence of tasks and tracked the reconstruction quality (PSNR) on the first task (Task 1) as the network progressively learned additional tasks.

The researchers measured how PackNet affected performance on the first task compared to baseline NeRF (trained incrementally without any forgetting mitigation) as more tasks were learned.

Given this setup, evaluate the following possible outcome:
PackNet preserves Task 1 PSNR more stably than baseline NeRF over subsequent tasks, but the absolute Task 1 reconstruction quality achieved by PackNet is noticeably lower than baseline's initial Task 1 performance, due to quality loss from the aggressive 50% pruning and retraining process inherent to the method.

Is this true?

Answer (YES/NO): NO